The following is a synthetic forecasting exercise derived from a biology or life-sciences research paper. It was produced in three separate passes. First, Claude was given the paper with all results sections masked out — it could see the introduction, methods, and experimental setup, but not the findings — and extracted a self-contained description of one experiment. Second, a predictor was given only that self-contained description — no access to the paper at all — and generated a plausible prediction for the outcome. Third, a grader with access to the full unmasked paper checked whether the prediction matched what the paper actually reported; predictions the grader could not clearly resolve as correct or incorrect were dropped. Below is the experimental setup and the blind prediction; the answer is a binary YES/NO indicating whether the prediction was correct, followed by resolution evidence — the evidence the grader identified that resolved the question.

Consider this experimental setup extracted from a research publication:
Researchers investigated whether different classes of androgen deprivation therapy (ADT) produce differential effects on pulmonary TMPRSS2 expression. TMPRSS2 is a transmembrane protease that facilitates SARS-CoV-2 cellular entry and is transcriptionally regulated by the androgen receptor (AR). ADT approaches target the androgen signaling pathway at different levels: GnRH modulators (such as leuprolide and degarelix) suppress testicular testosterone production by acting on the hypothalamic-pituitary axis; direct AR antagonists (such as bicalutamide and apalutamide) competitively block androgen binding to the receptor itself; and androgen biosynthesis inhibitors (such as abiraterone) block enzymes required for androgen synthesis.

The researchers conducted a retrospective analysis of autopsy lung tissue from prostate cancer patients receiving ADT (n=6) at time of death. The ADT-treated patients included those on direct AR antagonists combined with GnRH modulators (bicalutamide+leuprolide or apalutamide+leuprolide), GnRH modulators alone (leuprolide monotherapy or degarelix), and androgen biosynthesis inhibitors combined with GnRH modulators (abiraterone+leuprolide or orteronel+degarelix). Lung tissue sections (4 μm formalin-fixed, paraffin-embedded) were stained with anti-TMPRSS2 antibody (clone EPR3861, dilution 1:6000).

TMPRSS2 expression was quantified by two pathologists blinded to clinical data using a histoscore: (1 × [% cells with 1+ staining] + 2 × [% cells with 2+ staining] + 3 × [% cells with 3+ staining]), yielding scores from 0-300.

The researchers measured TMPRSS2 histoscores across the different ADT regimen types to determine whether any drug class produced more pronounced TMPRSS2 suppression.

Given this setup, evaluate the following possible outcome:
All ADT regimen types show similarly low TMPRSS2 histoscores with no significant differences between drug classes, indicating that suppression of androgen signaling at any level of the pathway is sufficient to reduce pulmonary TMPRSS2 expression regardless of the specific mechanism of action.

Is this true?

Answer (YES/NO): NO